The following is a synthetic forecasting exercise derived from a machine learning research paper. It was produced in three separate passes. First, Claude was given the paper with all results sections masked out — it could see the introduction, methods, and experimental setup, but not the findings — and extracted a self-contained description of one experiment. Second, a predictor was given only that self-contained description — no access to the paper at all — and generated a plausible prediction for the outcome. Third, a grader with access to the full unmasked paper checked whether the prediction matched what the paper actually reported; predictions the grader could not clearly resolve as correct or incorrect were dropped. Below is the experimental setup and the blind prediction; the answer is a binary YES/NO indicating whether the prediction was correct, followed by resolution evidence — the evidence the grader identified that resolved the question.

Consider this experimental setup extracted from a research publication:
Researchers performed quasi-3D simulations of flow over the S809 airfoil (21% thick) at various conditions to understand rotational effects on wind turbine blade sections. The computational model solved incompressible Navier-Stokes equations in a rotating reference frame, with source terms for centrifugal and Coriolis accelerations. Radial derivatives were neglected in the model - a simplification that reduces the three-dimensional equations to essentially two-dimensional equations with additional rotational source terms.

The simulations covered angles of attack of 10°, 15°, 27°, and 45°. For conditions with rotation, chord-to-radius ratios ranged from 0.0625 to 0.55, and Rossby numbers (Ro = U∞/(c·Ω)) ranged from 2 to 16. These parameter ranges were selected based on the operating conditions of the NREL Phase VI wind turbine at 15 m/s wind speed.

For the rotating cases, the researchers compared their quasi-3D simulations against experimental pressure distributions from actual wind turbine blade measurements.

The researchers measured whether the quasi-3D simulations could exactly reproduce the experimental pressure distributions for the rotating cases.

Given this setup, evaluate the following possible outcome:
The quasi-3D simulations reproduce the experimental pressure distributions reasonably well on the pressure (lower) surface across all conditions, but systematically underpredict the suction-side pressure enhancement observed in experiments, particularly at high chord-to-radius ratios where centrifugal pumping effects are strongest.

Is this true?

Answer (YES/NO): NO